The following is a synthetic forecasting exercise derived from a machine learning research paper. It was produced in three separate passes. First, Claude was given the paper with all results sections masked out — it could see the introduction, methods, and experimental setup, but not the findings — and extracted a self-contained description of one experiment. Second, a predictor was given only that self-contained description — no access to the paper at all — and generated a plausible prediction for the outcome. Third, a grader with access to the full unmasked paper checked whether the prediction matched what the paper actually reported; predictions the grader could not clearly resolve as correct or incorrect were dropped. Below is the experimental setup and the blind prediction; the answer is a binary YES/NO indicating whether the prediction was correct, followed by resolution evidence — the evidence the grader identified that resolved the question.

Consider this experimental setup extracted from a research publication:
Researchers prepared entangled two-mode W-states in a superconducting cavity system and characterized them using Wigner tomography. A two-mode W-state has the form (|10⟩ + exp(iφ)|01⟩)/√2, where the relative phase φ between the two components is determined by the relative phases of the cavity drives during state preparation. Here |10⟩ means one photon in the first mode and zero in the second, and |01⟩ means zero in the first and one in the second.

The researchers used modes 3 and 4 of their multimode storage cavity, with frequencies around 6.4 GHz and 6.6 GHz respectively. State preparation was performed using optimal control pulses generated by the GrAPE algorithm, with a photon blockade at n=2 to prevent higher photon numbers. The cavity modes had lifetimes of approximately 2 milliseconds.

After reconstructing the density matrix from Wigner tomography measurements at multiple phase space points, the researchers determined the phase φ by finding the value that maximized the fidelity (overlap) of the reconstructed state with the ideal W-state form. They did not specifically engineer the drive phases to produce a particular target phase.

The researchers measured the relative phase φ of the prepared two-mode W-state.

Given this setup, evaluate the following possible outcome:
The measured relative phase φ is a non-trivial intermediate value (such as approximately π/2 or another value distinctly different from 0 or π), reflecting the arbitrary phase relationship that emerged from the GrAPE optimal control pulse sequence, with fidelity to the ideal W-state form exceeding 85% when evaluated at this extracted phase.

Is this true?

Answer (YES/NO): YES